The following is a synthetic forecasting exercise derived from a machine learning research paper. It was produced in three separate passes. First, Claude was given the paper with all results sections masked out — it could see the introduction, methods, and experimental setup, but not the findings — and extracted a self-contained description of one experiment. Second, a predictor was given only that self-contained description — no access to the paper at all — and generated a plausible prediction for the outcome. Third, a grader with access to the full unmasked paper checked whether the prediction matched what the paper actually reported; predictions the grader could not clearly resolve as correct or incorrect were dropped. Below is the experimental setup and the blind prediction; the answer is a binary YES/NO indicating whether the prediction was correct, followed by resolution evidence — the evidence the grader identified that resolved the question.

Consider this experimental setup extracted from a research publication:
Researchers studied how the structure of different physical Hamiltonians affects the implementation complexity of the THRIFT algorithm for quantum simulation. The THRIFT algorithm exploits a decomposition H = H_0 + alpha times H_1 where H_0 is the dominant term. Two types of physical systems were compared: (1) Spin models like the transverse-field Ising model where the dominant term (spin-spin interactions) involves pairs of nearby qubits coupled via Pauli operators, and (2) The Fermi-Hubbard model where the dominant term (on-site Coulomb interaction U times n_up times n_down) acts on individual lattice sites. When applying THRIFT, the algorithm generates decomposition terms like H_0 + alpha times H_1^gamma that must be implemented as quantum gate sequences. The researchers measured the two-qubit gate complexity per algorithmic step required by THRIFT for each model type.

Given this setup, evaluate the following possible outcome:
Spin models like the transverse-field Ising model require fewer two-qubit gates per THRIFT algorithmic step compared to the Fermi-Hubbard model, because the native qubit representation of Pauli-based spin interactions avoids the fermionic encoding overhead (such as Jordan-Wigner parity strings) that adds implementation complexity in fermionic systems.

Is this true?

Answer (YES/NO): YES